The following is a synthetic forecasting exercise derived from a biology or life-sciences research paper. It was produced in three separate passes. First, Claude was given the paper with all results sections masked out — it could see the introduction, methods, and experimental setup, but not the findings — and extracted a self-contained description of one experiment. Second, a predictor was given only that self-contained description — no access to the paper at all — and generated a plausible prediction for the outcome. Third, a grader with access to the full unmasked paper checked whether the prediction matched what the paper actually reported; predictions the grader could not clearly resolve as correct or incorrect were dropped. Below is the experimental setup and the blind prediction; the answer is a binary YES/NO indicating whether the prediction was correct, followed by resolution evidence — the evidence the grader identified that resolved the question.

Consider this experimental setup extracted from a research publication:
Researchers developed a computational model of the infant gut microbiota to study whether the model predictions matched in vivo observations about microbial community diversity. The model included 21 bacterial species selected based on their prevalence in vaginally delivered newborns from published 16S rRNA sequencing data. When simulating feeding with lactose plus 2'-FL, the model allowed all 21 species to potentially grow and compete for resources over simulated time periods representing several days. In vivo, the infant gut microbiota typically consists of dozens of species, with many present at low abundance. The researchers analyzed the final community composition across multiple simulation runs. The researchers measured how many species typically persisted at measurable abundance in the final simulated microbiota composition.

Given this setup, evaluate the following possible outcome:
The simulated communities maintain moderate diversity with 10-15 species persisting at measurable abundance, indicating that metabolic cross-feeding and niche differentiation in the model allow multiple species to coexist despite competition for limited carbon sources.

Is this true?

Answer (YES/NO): NO